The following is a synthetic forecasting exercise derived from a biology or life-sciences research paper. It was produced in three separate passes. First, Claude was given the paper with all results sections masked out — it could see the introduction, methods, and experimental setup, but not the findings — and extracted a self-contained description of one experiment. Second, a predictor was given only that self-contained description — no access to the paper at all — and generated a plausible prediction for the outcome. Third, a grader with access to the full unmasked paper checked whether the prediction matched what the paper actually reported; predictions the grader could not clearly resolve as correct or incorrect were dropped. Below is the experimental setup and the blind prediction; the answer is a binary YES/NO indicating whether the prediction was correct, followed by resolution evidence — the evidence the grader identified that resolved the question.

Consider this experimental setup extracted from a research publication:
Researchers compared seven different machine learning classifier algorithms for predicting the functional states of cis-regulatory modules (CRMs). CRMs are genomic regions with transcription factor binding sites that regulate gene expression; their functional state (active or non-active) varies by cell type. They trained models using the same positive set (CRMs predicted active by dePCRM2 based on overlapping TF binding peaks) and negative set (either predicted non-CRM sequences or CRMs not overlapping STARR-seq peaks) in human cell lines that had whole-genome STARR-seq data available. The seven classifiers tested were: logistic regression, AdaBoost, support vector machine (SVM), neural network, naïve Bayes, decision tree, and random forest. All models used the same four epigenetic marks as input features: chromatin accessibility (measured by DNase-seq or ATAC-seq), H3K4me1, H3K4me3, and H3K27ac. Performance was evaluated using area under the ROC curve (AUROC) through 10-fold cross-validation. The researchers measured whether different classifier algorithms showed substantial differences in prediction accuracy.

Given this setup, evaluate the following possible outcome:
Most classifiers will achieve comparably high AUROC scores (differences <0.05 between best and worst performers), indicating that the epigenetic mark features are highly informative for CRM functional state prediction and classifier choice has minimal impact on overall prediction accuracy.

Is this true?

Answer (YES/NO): YES